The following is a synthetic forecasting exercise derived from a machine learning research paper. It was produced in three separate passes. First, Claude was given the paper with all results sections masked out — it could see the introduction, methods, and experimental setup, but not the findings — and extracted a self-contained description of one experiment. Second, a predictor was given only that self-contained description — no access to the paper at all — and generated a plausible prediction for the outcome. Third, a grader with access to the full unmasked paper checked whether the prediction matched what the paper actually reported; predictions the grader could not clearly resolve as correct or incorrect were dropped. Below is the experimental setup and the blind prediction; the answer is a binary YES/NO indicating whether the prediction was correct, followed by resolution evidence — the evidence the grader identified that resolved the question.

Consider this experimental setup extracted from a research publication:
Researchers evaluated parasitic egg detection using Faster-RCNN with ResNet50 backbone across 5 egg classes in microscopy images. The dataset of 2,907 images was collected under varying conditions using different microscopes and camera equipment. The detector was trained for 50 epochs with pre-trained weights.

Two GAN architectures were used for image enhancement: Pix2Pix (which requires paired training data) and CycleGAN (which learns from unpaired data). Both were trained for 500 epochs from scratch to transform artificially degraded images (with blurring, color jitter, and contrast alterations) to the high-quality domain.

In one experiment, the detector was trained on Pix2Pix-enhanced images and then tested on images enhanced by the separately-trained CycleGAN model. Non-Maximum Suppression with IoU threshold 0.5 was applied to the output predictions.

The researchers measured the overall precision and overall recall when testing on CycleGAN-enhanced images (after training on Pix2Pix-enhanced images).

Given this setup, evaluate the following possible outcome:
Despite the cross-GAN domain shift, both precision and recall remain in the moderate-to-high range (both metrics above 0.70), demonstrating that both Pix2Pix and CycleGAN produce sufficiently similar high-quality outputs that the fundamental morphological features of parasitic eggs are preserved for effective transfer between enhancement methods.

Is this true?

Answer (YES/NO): NO